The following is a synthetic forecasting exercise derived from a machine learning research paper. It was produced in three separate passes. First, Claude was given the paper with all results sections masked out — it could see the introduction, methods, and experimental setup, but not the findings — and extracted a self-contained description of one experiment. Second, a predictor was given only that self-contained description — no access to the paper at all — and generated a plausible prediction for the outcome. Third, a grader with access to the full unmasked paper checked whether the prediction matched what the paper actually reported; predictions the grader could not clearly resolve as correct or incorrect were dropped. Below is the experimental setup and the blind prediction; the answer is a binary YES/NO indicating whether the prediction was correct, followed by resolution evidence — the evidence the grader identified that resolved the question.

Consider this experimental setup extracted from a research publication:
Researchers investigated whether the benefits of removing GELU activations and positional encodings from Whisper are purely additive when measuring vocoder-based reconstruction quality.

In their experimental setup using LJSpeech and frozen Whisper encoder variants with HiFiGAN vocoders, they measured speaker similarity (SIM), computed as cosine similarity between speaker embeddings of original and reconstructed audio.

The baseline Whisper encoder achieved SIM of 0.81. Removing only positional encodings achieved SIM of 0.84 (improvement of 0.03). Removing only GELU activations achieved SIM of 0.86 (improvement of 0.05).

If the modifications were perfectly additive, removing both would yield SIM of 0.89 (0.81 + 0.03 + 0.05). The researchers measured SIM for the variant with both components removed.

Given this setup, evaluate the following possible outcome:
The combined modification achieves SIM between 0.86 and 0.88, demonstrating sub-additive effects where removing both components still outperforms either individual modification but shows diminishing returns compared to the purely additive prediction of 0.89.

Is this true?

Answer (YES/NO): YES